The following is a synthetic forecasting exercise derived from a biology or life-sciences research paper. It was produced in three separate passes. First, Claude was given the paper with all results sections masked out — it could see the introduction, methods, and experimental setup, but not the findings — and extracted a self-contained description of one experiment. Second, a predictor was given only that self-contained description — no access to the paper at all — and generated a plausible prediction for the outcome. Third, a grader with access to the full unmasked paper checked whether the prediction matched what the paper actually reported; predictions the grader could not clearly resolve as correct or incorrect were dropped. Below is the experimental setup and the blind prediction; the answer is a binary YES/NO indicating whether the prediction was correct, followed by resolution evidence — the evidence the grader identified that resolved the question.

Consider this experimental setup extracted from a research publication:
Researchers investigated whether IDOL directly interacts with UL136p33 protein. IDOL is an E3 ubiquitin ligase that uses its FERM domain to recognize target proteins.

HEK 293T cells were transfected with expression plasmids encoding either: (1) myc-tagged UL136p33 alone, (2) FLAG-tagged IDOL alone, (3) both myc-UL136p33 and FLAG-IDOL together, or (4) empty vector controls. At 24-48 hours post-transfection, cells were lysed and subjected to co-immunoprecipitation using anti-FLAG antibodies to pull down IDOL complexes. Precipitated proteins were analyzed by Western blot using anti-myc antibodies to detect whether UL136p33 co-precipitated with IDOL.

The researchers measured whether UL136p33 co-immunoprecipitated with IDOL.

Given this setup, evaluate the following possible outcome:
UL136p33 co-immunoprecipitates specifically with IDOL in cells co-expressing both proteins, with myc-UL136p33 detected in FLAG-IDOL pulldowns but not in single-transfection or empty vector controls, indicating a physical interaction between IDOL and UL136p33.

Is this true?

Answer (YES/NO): YES